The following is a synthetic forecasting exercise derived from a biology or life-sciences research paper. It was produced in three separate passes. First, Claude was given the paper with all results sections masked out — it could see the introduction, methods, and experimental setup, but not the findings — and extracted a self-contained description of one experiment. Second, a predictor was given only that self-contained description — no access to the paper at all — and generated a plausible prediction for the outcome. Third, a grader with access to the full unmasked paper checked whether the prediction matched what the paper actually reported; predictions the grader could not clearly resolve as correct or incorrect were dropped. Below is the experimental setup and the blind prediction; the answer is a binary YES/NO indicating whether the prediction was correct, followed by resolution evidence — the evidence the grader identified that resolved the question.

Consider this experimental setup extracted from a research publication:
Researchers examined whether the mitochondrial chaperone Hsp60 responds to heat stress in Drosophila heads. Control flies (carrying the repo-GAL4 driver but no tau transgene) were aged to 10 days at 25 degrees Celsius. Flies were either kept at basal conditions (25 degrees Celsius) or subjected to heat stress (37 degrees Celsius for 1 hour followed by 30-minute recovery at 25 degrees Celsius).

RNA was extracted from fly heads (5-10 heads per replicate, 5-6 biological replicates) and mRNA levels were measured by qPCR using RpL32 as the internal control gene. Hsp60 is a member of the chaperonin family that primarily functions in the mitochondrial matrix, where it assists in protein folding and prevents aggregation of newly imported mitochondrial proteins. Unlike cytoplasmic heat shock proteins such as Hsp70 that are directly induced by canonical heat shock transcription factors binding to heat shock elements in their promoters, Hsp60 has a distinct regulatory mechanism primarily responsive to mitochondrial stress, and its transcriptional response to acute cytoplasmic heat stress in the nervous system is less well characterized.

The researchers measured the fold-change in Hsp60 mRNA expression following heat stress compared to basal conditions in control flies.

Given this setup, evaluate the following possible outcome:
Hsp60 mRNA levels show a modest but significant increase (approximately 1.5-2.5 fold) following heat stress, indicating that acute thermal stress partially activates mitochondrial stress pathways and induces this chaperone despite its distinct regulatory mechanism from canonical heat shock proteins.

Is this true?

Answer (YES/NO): NO